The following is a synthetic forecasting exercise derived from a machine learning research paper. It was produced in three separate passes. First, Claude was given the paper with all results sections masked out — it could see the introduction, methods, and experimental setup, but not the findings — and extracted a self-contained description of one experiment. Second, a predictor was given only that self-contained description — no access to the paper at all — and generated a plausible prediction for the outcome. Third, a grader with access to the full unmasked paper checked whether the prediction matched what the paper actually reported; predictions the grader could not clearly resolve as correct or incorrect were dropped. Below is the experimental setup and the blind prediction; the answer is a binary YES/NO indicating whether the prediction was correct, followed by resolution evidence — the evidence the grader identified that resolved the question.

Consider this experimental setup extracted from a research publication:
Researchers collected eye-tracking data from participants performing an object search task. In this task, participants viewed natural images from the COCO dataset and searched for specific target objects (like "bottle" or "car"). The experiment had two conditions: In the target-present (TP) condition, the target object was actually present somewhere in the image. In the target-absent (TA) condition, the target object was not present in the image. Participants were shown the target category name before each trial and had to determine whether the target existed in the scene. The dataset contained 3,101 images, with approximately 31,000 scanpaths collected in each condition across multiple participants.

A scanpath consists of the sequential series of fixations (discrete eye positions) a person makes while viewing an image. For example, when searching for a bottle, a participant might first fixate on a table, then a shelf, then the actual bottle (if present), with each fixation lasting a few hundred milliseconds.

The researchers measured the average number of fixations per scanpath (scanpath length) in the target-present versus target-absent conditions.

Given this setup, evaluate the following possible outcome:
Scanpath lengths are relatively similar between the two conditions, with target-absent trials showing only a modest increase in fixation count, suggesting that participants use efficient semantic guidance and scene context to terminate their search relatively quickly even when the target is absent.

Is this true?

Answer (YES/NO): NO